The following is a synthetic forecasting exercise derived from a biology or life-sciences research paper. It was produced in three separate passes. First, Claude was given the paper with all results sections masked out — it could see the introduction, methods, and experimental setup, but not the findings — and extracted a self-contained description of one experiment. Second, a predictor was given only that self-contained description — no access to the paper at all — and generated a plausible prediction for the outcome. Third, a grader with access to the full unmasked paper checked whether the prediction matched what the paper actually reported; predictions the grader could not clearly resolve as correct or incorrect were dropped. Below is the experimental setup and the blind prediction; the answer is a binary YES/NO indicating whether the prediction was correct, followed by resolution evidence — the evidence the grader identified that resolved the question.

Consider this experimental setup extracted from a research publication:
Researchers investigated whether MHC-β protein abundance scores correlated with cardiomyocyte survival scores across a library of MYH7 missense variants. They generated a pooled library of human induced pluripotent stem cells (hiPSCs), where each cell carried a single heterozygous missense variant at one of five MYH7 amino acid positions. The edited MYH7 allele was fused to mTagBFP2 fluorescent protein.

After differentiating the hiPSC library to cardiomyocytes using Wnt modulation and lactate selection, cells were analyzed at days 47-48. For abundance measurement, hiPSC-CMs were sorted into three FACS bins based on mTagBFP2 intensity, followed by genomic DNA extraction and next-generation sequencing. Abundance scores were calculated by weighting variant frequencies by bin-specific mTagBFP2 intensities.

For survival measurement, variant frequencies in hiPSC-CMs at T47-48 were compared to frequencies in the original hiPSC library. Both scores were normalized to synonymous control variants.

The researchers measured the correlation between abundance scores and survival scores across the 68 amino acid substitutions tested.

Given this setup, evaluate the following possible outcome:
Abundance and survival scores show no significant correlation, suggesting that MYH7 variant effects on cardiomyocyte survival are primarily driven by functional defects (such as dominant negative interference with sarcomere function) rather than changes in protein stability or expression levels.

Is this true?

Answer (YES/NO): NO